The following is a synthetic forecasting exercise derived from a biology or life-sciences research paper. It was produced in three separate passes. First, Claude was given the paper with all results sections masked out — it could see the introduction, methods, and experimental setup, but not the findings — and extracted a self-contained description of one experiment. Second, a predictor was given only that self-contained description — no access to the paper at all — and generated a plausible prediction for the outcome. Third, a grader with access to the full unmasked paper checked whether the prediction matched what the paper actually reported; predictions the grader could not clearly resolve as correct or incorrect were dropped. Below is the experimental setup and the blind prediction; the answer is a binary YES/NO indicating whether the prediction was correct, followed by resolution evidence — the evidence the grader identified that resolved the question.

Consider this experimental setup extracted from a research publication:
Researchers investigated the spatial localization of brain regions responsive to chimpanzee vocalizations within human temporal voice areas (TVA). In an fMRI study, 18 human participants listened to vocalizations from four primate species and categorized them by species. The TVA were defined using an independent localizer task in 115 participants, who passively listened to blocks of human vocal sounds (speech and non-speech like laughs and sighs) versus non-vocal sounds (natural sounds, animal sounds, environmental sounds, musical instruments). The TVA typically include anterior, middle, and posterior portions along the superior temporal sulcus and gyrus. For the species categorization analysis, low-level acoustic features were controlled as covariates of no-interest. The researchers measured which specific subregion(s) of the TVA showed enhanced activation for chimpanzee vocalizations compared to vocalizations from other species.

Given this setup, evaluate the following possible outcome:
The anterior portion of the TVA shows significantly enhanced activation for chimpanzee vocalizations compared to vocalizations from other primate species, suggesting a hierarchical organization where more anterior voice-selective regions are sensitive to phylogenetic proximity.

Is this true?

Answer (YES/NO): YES